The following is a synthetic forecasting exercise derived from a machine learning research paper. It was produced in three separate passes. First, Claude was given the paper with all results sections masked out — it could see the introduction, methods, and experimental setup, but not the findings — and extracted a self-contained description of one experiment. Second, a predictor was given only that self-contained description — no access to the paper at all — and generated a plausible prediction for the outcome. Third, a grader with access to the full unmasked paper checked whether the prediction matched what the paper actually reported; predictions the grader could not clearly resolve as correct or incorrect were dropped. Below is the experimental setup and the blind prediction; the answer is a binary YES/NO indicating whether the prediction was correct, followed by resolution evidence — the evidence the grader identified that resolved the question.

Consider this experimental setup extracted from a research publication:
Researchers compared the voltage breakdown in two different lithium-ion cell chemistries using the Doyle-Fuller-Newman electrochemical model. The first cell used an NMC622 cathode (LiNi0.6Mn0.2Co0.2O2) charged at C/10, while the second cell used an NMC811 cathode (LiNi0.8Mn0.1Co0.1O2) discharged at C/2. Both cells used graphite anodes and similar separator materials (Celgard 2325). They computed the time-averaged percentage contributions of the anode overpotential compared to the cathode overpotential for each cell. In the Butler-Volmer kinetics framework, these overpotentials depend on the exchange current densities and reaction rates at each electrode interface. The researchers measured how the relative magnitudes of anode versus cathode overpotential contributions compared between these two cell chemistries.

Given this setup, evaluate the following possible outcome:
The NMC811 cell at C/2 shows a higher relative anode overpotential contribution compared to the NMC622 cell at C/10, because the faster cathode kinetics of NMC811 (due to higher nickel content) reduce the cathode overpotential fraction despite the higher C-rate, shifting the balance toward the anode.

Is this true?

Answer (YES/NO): YES